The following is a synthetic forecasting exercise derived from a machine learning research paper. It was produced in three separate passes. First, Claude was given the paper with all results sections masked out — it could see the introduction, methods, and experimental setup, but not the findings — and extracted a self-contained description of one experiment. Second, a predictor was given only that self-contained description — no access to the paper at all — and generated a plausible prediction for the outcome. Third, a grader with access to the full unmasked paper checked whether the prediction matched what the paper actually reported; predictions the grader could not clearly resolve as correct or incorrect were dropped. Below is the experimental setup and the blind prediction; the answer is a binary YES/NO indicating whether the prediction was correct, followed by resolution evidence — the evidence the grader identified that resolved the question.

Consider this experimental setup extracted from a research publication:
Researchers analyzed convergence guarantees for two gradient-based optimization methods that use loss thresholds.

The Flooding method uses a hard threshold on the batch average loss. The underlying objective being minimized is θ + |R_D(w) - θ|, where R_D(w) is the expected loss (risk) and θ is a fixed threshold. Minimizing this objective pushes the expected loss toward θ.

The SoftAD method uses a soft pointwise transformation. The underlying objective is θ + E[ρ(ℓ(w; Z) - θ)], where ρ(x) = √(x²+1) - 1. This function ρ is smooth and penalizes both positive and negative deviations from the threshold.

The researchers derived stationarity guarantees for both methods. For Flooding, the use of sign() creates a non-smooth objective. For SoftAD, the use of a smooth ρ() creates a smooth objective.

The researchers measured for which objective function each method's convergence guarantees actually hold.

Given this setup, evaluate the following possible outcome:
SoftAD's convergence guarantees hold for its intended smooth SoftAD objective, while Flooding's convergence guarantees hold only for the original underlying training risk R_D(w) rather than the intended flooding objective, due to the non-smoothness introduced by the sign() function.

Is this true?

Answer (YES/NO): NO